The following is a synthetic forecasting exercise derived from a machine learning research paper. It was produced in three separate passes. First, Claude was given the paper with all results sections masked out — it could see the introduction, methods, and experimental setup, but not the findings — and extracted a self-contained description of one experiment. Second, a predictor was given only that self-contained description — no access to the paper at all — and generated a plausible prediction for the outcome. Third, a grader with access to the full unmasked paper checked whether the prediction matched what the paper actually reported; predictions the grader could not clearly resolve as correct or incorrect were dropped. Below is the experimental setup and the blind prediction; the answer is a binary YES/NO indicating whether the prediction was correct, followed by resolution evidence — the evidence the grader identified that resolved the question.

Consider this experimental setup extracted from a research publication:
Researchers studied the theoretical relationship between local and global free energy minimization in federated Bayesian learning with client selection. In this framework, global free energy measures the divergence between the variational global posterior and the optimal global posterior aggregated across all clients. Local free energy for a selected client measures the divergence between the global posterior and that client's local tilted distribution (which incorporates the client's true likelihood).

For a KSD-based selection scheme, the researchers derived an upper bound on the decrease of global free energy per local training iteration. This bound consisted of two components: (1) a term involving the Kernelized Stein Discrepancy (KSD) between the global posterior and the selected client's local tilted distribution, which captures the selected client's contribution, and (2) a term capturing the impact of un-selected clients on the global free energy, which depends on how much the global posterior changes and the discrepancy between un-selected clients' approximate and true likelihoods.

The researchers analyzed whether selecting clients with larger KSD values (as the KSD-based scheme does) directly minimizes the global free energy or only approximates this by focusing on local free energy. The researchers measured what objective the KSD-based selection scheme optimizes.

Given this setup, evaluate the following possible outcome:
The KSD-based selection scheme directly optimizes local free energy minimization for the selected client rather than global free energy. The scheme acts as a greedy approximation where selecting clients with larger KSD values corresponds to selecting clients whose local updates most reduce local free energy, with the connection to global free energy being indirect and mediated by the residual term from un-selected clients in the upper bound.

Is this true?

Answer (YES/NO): YES